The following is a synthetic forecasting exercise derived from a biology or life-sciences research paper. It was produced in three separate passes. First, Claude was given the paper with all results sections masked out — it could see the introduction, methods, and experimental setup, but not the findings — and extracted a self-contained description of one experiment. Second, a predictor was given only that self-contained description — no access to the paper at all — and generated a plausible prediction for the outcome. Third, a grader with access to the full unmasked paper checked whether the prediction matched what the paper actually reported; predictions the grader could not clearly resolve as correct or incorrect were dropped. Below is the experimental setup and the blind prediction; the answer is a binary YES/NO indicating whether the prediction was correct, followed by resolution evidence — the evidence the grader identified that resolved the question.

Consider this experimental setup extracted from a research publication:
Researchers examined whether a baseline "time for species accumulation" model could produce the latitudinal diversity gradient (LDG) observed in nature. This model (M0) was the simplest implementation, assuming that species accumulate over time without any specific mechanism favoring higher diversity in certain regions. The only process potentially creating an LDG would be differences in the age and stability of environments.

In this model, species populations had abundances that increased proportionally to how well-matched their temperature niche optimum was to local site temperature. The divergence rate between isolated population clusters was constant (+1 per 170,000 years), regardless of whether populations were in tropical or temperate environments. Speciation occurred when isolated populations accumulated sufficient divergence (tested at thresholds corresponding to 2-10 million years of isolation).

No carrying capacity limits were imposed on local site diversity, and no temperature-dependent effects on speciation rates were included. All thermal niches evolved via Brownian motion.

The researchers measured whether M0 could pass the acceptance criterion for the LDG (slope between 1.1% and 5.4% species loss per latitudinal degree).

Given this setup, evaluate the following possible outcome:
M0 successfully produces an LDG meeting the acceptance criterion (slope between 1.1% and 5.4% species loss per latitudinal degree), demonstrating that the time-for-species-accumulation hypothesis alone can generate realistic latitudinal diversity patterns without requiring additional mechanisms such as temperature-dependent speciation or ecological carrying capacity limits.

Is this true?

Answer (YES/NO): YES